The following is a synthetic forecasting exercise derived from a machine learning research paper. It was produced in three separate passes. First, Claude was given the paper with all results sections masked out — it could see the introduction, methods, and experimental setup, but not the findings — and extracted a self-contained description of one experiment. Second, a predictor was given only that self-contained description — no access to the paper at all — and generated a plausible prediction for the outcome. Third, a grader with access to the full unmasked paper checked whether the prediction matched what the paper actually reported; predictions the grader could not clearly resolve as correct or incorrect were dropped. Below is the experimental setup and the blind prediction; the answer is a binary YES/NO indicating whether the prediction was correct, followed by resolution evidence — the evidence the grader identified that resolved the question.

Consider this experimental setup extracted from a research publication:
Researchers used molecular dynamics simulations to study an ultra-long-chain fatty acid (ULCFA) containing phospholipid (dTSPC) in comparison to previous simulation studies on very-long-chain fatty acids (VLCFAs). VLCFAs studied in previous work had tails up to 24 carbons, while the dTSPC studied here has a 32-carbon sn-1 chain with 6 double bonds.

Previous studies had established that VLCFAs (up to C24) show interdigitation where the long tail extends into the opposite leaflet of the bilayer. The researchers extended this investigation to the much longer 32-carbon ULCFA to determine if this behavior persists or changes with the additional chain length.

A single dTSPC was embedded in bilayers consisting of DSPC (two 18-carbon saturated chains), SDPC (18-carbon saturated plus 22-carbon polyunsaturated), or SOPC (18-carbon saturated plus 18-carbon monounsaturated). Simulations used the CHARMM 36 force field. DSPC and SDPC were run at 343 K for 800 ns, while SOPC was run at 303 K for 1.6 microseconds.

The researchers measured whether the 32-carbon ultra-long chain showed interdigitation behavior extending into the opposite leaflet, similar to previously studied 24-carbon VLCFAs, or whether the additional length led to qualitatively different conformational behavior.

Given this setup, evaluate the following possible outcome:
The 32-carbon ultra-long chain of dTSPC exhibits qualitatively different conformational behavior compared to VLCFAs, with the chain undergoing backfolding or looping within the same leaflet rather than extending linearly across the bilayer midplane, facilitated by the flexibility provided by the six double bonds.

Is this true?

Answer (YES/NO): NO